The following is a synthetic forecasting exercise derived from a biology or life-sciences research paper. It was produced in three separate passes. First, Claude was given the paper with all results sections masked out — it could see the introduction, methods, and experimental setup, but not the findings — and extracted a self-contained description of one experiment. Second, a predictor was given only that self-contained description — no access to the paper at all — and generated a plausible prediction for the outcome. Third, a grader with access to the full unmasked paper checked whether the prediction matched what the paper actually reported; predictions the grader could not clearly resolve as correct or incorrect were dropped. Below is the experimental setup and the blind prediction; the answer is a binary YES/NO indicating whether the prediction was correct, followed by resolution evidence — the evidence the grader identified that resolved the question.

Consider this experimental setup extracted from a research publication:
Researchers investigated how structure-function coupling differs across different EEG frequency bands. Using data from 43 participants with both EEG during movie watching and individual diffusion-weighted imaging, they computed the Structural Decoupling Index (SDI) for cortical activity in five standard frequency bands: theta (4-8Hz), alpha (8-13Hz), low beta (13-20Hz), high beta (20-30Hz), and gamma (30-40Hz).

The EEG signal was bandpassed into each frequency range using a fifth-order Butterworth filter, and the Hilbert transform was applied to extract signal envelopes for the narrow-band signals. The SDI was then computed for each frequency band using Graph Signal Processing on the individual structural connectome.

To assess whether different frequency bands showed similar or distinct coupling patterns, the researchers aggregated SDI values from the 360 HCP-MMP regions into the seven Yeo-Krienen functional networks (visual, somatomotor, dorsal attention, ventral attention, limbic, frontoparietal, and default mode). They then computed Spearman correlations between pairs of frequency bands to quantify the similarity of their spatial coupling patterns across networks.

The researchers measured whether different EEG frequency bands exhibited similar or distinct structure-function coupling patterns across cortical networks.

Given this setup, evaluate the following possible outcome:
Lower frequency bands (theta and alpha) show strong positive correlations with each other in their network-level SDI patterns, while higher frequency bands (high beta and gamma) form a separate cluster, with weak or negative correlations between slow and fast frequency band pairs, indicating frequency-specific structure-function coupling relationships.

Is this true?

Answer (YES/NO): NO